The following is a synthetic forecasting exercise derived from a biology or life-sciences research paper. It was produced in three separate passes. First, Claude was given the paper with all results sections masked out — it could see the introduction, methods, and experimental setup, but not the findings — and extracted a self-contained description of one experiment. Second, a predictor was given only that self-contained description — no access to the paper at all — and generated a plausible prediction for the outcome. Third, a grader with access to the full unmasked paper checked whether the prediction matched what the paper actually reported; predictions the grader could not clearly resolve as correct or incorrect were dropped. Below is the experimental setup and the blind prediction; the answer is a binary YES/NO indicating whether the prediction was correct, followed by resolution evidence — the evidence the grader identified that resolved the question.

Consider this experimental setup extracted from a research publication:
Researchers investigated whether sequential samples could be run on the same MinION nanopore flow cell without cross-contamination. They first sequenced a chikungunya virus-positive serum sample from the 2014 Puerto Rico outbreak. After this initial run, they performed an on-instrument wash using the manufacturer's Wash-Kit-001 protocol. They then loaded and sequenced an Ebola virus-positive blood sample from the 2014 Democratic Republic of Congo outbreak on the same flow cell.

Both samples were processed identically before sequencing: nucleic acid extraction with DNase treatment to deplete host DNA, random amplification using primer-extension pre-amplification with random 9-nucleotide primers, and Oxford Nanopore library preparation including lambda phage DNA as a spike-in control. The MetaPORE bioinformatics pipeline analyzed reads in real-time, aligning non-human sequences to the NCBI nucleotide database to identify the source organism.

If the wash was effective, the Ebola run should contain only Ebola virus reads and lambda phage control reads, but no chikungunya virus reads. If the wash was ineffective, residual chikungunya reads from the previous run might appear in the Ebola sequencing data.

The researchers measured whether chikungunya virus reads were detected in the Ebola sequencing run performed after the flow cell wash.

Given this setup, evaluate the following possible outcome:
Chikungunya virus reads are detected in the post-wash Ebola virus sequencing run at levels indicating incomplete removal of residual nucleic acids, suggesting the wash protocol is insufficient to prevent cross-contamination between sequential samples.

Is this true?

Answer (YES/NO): YES